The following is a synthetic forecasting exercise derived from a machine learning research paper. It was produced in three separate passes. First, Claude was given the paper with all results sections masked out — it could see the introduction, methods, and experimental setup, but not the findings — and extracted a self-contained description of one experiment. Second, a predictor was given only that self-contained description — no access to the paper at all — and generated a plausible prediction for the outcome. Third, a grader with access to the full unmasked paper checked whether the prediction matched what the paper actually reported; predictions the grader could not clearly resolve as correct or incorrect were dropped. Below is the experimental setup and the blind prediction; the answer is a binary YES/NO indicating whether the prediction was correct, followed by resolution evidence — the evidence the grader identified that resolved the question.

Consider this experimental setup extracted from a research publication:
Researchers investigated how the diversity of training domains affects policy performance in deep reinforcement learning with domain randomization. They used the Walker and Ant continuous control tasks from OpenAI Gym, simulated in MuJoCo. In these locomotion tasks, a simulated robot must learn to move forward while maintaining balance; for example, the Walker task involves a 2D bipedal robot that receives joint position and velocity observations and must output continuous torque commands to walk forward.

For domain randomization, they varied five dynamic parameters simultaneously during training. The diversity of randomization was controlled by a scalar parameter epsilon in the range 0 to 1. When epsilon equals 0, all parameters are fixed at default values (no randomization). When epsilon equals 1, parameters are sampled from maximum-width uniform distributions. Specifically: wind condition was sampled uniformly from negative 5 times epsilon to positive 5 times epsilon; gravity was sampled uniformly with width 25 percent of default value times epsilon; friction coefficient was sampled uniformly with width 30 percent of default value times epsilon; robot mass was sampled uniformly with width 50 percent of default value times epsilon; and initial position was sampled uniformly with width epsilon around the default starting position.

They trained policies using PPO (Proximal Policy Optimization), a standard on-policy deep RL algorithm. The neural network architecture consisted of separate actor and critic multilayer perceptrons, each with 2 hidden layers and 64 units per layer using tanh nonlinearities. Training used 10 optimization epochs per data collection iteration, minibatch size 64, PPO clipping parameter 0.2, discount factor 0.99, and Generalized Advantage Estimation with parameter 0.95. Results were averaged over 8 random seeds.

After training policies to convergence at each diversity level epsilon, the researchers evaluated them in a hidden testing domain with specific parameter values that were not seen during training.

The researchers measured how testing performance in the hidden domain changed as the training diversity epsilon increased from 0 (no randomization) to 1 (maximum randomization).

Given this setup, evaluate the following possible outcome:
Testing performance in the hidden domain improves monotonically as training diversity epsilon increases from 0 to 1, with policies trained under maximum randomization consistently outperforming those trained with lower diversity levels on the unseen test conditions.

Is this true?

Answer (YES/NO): NO